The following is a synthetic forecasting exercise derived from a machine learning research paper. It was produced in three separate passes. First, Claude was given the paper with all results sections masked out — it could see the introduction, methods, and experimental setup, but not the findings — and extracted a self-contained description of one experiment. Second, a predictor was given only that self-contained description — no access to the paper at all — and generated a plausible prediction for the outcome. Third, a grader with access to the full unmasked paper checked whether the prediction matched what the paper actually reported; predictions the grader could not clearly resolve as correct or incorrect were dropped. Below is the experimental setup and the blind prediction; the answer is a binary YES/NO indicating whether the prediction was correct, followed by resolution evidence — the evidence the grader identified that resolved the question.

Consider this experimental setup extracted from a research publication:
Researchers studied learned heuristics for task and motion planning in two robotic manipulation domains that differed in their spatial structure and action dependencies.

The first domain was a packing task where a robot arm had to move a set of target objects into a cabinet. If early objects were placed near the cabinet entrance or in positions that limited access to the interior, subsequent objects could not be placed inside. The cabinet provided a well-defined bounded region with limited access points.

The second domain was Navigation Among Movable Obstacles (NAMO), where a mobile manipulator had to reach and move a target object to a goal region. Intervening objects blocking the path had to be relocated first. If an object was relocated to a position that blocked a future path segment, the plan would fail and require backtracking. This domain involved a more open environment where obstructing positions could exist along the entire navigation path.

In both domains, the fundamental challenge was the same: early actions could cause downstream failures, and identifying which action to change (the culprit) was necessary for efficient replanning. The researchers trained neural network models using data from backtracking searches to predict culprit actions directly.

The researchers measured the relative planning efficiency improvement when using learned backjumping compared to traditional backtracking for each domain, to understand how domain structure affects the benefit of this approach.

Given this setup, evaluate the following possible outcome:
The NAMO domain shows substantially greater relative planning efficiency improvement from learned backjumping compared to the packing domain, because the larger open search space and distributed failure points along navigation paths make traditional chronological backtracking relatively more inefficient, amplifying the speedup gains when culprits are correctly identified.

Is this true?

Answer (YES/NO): YES